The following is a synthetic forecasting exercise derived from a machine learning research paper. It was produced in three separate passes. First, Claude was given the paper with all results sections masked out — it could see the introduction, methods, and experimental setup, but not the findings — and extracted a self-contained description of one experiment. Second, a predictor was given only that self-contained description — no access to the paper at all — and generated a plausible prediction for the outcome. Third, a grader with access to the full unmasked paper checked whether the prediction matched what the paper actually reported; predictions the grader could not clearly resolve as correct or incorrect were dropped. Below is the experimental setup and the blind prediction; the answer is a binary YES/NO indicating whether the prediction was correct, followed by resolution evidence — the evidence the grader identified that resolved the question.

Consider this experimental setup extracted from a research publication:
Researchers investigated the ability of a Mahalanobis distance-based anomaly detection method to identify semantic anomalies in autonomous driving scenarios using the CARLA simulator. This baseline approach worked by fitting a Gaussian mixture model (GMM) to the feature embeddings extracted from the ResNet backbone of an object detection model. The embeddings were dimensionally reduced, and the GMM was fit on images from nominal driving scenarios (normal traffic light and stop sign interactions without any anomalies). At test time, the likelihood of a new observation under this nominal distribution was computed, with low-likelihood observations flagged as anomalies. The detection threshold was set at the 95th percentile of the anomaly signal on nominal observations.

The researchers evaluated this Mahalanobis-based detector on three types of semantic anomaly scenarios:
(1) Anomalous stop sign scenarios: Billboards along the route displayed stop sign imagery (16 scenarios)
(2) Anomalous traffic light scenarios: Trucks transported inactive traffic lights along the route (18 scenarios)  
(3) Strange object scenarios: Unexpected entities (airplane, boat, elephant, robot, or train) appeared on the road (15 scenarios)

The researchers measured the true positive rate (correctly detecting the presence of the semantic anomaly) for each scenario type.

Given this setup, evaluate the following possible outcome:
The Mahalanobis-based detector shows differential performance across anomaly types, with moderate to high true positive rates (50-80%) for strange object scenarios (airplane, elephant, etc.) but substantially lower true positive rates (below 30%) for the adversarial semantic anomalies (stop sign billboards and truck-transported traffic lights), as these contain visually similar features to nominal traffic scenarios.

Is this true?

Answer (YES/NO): NO